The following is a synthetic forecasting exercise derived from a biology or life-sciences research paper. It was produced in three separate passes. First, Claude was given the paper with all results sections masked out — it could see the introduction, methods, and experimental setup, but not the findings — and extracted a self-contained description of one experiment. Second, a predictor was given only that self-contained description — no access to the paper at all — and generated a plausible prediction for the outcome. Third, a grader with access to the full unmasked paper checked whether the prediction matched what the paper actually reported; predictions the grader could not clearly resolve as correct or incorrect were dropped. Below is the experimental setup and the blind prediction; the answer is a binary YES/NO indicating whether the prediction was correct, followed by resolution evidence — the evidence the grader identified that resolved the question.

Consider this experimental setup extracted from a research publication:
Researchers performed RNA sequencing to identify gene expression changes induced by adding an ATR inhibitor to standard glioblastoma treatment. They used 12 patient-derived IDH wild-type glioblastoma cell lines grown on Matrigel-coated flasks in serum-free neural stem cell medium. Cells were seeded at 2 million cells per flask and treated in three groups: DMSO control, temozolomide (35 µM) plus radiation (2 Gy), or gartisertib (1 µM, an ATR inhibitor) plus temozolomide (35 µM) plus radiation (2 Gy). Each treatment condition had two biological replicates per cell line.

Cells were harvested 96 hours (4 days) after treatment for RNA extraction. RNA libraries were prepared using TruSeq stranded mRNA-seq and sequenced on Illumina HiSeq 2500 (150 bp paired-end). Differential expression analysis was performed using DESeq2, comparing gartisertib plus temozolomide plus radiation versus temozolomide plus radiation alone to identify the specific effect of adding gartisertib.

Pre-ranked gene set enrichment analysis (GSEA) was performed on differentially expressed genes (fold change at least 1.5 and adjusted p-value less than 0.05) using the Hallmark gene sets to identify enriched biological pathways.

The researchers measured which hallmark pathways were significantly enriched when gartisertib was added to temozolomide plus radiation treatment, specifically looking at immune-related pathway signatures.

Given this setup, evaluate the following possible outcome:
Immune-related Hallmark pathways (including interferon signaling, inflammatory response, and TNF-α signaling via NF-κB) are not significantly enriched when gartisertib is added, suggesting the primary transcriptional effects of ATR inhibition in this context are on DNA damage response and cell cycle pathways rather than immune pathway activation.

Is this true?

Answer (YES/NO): NO